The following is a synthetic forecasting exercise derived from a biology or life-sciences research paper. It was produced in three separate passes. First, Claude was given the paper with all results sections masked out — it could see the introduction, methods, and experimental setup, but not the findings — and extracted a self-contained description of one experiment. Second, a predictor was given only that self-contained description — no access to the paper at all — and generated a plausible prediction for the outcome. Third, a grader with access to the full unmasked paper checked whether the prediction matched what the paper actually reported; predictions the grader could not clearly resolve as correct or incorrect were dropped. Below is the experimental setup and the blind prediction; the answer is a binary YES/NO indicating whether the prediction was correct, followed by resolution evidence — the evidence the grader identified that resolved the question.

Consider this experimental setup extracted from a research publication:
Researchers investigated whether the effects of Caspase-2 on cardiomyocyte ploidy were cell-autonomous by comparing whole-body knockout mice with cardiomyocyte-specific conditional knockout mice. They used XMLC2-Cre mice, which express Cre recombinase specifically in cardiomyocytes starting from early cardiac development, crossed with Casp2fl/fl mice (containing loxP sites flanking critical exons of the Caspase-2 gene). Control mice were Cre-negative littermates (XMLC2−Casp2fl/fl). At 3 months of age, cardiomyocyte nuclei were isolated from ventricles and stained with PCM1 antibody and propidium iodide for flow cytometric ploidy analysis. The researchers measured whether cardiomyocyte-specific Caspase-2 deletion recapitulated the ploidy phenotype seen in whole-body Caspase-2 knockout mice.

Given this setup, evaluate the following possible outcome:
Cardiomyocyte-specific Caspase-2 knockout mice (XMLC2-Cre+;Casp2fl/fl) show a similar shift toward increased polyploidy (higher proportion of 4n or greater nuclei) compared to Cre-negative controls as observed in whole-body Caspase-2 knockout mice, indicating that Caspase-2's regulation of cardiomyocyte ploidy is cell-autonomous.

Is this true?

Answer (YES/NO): YES